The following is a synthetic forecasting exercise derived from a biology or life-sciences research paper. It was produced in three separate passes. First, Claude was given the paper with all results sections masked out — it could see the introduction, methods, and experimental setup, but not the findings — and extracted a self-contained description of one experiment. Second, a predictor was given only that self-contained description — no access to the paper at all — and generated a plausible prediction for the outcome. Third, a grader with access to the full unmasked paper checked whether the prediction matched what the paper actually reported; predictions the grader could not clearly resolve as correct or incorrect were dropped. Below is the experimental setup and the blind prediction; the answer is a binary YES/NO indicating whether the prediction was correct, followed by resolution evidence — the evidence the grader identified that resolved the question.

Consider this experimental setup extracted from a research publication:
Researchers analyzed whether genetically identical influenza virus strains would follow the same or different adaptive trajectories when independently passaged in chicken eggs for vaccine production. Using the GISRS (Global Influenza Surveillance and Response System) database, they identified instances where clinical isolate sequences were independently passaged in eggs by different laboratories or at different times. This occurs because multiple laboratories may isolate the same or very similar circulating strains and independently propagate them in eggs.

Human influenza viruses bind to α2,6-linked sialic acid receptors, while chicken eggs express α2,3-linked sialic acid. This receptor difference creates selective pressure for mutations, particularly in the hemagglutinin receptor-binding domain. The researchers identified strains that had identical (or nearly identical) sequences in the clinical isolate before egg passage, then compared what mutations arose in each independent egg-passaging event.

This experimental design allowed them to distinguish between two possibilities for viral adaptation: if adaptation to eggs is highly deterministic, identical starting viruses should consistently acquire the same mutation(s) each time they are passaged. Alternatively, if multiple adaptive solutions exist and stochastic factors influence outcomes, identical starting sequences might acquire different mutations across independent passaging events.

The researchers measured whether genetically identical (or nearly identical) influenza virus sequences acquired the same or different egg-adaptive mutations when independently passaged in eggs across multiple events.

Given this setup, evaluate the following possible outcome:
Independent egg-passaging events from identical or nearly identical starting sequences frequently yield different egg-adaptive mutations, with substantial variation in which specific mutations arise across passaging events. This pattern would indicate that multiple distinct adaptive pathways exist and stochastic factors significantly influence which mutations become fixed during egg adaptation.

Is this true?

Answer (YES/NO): YES